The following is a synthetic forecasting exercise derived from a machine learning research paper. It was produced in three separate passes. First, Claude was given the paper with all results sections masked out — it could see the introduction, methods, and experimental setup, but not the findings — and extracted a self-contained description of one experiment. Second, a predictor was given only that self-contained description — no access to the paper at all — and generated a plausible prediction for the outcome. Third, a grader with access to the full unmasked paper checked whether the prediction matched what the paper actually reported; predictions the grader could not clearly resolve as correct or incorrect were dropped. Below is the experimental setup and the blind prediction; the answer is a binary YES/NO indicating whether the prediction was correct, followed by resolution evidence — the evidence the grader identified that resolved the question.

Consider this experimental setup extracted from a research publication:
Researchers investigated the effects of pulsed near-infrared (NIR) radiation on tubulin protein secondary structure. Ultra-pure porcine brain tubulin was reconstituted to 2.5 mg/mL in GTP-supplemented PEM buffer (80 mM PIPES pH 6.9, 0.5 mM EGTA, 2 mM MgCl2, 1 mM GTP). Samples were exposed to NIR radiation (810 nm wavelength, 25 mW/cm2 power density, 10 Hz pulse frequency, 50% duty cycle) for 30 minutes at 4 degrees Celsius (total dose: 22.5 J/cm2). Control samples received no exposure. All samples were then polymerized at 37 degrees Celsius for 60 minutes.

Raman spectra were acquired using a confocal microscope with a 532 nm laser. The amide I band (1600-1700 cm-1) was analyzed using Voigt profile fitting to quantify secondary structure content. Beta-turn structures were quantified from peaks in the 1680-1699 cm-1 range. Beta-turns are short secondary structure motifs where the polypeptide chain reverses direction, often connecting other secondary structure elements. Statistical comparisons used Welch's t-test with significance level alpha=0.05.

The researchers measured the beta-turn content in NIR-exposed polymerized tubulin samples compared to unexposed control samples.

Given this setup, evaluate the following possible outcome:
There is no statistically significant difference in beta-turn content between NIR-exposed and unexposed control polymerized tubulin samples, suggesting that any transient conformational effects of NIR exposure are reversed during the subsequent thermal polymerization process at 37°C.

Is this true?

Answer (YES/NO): NO